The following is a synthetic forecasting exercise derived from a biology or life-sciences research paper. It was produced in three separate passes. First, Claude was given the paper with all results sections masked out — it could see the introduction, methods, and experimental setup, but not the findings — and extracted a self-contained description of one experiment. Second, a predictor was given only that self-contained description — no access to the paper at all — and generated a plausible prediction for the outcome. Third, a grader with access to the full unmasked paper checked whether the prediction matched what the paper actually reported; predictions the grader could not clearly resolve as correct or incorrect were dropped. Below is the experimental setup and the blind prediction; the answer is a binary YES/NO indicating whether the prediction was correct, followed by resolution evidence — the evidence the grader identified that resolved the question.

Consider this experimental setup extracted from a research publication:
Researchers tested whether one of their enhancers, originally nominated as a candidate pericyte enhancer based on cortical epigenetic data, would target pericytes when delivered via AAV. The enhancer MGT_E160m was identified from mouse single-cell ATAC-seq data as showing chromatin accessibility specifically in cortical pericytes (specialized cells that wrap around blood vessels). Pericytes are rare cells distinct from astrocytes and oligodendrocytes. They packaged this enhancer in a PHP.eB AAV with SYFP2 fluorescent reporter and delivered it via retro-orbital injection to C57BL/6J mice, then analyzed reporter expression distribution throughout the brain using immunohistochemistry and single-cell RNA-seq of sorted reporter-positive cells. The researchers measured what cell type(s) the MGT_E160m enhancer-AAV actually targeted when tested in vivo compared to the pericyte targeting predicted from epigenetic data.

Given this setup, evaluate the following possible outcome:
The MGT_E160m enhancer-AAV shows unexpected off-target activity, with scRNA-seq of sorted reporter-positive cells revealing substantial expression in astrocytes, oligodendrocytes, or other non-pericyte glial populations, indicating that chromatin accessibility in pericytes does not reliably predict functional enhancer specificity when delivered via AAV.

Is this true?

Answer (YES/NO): YES